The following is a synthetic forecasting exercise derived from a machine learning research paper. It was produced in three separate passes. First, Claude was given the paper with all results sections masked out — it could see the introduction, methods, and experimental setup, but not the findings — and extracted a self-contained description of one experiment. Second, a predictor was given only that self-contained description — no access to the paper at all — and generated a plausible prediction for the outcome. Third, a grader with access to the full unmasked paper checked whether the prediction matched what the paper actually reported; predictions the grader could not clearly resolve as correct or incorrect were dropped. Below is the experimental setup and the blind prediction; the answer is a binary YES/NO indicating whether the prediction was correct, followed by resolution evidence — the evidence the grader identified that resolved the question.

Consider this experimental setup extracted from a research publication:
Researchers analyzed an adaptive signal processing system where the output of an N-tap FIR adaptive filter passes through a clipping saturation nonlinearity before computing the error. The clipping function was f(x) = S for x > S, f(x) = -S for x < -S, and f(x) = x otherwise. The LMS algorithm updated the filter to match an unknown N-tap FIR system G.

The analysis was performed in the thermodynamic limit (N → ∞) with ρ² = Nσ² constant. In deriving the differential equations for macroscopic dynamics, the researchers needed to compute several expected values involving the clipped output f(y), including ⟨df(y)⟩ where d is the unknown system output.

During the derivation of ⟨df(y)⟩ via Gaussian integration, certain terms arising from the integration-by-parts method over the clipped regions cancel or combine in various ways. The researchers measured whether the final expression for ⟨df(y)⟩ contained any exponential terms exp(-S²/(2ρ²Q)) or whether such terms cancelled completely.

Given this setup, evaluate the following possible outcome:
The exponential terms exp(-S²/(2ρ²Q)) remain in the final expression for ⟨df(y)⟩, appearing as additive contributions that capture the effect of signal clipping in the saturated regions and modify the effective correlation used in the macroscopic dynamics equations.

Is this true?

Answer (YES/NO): NO